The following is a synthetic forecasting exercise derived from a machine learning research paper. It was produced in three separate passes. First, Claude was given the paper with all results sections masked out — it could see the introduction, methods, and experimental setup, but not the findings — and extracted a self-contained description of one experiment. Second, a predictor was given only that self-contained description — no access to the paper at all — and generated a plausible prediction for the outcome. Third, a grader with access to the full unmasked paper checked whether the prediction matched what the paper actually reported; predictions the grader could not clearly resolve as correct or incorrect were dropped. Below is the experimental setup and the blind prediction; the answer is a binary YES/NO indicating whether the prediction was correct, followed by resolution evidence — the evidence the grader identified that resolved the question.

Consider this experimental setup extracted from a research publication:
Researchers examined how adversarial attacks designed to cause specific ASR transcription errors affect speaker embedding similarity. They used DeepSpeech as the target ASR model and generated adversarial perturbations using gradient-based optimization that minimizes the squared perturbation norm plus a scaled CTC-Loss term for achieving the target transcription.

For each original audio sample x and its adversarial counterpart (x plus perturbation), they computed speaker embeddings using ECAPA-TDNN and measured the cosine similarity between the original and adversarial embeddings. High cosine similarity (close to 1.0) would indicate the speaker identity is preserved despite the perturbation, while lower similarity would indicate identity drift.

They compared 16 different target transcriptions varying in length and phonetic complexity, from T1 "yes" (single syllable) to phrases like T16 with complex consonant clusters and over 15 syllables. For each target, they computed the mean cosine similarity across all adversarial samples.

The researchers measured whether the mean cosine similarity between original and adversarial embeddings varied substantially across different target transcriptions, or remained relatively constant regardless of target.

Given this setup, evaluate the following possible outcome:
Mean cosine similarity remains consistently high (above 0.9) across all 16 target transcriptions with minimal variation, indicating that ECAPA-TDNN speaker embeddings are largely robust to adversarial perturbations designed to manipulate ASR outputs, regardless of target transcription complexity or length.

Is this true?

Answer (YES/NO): NO